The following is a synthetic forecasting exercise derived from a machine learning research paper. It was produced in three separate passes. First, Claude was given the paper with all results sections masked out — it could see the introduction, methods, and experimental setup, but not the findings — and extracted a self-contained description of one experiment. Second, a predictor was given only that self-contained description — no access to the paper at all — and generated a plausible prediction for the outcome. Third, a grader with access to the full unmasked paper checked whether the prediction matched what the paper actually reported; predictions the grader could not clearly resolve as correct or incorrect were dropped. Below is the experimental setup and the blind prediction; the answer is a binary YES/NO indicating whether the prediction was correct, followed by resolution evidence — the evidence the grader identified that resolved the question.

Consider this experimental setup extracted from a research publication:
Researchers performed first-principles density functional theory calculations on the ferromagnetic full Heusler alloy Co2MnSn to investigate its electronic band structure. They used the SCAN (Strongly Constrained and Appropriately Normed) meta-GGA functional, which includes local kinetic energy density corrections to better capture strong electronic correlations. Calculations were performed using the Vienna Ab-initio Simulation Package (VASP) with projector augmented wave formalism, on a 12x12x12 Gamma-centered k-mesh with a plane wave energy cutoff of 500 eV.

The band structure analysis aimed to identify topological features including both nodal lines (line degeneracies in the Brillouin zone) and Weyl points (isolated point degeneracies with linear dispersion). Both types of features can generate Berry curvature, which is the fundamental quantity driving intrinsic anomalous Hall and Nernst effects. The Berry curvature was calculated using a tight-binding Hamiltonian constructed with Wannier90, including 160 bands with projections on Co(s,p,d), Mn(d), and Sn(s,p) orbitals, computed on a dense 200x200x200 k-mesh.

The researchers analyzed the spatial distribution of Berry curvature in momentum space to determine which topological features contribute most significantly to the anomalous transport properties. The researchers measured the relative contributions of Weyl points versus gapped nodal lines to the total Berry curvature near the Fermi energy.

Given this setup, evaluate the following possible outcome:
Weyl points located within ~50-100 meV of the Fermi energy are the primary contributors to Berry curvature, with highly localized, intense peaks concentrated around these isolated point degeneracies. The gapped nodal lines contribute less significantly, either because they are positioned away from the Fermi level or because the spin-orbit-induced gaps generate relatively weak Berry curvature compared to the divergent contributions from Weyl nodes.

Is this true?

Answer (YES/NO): YES